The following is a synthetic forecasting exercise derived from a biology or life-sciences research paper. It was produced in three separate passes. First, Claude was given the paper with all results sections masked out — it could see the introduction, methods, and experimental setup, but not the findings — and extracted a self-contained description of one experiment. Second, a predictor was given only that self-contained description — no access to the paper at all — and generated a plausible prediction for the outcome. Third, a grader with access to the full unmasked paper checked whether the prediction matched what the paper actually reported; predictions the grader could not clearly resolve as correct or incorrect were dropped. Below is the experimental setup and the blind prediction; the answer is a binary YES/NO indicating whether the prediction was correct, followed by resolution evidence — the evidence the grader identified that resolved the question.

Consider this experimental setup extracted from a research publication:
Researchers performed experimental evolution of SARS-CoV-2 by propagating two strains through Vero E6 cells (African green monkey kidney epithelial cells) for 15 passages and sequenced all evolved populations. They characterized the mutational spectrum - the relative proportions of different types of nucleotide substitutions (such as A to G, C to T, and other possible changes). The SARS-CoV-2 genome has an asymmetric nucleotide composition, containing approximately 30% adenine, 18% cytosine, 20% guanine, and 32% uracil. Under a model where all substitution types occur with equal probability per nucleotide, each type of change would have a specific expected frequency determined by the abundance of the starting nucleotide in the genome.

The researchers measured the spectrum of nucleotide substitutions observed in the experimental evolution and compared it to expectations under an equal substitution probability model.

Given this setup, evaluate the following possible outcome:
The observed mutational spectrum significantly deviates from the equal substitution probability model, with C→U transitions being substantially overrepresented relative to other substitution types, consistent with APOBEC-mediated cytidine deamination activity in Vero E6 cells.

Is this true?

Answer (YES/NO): NO